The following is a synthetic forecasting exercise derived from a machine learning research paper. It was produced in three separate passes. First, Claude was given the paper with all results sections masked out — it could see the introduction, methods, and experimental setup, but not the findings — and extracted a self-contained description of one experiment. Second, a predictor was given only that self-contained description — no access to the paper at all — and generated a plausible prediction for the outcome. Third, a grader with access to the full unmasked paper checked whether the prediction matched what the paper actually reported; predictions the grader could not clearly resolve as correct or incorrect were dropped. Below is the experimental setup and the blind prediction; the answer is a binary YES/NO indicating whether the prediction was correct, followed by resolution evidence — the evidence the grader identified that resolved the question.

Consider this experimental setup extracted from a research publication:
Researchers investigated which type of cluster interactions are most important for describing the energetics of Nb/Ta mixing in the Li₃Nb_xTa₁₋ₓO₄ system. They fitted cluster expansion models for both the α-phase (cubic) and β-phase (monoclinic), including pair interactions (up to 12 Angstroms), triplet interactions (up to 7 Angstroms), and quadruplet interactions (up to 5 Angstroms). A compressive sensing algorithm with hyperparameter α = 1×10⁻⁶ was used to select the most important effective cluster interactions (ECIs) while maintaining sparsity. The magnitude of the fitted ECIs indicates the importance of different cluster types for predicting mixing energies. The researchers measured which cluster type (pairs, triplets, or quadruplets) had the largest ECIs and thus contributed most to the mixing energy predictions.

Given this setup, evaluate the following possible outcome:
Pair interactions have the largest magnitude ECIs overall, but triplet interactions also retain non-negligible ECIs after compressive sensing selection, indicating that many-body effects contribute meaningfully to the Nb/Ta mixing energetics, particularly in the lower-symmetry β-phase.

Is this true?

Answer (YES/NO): NO